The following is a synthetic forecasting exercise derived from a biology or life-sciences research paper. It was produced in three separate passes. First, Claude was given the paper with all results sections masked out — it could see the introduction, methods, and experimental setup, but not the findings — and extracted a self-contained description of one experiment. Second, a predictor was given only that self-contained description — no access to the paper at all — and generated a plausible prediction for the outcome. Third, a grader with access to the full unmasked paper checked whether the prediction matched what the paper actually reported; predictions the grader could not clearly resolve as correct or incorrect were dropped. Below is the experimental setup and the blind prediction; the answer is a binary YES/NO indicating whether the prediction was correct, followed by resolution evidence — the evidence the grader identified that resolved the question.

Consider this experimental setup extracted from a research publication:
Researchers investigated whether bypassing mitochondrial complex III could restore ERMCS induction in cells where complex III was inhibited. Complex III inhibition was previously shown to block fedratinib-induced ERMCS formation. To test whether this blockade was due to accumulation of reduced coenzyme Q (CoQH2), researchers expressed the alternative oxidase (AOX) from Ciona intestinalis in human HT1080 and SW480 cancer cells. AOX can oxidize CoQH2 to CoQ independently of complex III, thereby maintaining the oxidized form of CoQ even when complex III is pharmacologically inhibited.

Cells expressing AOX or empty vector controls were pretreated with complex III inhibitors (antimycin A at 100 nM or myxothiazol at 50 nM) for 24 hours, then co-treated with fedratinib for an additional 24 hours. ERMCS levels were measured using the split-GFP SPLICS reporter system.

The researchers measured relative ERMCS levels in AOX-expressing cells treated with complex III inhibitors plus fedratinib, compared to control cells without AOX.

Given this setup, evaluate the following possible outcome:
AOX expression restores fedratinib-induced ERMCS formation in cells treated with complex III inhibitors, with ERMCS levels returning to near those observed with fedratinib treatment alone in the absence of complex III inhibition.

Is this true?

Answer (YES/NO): YES